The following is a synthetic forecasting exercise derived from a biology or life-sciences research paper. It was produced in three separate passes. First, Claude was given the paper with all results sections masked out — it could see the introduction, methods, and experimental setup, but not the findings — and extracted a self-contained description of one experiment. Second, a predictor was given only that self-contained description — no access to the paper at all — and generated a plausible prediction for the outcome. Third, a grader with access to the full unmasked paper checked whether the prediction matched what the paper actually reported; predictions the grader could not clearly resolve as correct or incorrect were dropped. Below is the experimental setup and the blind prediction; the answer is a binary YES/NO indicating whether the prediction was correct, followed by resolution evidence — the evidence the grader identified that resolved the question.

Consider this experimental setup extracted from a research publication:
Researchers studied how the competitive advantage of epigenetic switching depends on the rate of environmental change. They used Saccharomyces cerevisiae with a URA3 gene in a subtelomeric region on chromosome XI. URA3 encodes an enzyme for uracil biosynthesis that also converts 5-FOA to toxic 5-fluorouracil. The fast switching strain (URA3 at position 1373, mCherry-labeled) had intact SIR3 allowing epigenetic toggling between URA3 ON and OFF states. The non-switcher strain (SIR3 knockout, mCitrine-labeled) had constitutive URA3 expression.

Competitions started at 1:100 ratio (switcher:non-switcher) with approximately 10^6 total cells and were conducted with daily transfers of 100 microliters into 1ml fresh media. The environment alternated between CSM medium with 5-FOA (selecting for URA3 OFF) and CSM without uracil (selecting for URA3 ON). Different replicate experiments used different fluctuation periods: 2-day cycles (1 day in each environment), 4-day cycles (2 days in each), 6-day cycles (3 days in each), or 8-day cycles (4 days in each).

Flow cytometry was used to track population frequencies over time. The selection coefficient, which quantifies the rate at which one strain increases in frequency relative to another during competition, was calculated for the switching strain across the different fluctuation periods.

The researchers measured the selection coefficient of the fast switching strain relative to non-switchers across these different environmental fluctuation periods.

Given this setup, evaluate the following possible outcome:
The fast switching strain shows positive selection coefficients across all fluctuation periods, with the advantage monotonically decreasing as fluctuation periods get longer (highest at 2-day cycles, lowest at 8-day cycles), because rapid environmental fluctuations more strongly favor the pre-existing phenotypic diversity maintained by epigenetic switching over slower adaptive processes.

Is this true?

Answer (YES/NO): NO